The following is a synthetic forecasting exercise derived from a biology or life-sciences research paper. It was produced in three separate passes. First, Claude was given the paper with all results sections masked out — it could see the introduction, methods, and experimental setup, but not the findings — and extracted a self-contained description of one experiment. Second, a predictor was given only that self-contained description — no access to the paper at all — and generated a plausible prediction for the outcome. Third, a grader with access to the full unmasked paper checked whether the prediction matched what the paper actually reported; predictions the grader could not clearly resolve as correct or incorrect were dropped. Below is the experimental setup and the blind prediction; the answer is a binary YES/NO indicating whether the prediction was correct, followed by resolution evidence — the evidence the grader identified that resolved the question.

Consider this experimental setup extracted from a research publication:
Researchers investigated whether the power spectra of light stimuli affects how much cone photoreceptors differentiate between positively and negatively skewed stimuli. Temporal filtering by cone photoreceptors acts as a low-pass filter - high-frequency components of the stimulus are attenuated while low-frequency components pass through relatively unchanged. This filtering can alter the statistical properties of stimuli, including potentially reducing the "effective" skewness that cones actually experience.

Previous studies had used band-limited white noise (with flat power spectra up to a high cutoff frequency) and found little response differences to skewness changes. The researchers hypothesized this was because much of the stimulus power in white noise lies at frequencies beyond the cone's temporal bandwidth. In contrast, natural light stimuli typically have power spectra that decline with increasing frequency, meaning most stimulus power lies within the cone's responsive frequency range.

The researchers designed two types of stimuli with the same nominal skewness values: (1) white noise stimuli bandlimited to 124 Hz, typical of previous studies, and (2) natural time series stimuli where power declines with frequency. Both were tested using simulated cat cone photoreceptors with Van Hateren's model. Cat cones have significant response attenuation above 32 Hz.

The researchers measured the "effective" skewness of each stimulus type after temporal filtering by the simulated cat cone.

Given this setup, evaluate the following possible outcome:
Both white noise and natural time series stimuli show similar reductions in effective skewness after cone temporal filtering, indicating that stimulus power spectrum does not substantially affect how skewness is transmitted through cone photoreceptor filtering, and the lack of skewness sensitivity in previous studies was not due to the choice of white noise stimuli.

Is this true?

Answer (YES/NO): NO